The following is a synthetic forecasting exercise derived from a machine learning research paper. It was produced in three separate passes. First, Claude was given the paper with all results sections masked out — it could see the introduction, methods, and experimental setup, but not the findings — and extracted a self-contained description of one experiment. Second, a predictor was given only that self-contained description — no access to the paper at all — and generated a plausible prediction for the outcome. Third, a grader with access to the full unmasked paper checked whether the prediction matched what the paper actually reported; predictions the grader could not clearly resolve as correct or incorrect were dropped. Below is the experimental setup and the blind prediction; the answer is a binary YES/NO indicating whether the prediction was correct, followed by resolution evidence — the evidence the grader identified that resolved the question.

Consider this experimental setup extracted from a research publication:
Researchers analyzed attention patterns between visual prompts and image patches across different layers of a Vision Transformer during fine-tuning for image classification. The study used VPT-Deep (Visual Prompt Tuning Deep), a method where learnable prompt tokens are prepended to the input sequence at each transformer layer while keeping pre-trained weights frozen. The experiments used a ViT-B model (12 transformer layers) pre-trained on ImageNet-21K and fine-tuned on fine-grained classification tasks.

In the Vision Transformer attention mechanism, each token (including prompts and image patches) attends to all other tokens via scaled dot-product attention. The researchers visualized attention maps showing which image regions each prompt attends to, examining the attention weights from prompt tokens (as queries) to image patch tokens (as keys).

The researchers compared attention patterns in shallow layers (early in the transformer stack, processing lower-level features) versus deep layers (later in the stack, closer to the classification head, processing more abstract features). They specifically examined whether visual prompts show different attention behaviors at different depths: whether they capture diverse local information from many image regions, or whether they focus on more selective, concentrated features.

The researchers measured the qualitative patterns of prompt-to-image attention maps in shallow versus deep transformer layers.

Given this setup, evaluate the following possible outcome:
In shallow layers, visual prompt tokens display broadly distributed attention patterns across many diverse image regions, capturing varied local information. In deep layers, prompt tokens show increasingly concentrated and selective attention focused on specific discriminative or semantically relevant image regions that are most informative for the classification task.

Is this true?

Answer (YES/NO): YES